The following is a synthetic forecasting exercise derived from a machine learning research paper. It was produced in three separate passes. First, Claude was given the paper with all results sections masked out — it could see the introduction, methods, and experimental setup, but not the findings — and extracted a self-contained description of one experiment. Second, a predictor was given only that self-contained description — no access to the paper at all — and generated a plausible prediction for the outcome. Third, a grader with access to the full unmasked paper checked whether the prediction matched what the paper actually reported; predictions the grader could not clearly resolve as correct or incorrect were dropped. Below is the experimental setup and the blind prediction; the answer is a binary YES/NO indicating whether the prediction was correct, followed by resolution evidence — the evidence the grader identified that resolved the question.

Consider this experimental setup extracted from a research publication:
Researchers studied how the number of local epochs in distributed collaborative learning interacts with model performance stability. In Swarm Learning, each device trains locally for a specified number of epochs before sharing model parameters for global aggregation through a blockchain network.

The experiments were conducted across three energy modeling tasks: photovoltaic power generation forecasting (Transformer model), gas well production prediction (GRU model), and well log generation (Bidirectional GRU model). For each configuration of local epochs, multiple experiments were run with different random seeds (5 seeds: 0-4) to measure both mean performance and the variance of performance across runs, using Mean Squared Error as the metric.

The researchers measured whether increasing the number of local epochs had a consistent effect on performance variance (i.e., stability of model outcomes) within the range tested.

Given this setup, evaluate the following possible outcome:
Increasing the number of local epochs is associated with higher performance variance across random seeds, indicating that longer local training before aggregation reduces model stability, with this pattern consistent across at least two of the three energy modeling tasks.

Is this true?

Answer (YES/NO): NO